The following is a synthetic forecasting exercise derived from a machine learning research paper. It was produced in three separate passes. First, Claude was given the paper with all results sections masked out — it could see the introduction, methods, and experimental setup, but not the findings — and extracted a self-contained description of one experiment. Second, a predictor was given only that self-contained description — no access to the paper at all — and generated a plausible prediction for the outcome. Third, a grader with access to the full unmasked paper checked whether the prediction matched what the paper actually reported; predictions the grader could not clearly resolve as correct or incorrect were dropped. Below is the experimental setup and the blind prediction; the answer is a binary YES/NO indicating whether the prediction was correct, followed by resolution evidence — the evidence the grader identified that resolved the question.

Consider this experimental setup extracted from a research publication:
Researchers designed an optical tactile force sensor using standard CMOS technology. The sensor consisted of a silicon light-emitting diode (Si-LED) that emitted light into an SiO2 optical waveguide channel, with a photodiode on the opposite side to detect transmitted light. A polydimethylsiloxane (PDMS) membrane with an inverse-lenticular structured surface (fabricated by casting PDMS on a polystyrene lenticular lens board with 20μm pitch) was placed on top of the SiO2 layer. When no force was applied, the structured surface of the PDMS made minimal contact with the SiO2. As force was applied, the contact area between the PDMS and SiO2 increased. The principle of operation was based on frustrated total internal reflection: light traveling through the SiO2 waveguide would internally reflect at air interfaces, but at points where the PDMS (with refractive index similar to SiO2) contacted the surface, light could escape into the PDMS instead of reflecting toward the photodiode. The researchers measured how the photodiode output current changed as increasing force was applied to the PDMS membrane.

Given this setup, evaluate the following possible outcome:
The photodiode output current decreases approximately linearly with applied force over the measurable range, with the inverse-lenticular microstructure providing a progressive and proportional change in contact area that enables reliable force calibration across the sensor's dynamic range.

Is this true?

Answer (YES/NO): YES